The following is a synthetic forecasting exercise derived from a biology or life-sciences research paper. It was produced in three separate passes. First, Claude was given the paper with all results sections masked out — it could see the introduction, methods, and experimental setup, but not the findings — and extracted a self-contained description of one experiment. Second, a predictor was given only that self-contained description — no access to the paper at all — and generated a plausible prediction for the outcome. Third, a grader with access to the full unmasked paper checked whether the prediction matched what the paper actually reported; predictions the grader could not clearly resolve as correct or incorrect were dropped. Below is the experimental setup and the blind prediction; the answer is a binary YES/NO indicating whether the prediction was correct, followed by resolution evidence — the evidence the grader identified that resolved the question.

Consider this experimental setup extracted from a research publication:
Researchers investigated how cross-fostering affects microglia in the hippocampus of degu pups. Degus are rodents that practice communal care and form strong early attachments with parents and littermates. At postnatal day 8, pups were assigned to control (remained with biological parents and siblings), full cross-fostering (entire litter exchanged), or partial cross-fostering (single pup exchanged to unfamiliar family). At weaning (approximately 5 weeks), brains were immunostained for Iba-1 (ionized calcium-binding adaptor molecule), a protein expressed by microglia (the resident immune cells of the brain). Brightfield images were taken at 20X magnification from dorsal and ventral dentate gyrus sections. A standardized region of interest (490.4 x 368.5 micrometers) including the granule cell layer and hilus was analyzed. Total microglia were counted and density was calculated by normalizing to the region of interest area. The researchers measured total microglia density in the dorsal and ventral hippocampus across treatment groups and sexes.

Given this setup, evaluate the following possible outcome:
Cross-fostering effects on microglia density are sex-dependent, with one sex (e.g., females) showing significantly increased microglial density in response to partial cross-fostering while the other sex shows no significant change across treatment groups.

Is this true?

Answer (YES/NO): NO